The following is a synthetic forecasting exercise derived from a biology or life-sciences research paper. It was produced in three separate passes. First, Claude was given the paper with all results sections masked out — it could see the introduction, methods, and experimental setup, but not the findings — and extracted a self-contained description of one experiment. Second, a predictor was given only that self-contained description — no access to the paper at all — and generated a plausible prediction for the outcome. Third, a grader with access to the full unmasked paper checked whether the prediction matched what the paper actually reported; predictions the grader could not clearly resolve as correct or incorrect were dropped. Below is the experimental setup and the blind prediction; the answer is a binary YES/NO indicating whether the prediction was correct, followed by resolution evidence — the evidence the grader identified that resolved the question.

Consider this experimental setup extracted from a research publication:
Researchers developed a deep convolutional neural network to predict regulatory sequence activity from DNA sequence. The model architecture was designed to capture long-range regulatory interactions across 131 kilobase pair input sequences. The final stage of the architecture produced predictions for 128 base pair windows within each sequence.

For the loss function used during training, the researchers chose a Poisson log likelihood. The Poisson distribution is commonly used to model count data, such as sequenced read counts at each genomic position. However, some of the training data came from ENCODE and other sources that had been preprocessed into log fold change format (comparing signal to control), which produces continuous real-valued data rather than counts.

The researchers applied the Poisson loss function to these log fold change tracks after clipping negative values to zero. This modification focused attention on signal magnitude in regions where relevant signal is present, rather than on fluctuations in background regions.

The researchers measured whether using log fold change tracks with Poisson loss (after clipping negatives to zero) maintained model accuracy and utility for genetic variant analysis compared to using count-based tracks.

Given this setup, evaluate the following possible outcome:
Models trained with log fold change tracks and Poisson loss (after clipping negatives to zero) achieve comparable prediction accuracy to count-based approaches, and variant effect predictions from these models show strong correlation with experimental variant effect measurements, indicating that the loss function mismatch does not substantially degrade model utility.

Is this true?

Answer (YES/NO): YES